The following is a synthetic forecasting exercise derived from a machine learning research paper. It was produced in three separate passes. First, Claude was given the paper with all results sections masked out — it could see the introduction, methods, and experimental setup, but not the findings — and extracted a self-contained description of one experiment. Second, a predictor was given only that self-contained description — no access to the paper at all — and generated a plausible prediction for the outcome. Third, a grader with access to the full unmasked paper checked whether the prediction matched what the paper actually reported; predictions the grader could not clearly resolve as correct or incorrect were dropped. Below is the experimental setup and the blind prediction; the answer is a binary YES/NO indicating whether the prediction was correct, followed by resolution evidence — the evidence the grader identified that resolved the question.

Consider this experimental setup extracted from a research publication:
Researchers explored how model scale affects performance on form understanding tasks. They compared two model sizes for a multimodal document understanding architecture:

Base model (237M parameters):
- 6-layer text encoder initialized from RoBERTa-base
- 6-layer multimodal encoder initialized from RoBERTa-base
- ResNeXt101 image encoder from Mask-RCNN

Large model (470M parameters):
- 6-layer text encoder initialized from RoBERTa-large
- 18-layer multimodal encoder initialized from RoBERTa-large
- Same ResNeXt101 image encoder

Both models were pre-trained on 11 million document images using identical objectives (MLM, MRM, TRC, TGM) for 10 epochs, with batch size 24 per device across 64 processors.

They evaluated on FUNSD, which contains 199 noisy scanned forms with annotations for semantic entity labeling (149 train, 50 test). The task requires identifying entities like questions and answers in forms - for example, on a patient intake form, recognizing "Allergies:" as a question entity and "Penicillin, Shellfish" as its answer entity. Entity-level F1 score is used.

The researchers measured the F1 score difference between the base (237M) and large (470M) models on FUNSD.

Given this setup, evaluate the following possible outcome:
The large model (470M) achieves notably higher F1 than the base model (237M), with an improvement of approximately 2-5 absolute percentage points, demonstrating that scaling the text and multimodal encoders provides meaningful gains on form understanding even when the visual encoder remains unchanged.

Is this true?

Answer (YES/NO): YES